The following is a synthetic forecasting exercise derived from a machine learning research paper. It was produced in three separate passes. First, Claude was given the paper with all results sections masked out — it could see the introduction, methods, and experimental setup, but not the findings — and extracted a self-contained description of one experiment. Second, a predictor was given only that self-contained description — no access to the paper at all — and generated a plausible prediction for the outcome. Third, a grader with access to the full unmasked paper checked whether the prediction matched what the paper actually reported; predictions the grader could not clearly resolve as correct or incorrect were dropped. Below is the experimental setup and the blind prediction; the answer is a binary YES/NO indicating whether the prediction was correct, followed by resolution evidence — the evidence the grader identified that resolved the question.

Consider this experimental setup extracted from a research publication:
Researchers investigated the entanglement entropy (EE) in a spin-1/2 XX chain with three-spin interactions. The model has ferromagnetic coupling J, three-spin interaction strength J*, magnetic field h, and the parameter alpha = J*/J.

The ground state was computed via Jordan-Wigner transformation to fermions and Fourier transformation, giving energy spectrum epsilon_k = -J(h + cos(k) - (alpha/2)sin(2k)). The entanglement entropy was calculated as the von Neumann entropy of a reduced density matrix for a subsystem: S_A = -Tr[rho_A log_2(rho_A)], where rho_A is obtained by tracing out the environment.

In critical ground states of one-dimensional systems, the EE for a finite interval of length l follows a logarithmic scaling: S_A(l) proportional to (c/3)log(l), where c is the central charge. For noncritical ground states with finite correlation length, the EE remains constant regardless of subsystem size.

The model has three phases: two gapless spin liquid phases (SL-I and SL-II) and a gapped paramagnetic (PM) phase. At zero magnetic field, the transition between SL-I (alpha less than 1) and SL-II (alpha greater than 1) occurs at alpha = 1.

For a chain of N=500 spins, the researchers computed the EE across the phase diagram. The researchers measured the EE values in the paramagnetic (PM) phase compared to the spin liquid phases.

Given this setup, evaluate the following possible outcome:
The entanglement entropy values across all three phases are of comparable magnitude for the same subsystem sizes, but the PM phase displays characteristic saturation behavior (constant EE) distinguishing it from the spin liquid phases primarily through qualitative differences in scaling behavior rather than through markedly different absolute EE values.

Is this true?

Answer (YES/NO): NO